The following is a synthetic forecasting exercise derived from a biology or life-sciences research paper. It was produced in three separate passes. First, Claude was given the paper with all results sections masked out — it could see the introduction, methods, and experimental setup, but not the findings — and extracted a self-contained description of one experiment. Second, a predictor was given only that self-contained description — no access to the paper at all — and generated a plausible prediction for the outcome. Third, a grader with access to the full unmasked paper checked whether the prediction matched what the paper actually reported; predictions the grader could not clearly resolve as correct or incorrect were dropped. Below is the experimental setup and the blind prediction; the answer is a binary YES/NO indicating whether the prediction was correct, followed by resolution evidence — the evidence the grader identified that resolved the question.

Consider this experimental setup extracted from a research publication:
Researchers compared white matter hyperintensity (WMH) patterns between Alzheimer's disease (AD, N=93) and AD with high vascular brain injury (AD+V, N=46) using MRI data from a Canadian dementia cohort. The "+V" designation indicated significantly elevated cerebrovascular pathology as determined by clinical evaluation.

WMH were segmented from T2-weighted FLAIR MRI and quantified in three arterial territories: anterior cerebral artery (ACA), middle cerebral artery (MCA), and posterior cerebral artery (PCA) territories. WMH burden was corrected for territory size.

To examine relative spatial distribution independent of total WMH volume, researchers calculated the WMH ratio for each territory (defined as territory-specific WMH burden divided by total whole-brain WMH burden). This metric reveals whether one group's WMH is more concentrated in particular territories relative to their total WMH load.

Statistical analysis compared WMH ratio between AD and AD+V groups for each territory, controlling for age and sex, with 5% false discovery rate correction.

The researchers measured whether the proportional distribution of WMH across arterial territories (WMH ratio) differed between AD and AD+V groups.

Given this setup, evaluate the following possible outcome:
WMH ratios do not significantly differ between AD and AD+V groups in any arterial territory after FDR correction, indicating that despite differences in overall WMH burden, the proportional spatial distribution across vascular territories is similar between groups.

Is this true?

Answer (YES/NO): NO